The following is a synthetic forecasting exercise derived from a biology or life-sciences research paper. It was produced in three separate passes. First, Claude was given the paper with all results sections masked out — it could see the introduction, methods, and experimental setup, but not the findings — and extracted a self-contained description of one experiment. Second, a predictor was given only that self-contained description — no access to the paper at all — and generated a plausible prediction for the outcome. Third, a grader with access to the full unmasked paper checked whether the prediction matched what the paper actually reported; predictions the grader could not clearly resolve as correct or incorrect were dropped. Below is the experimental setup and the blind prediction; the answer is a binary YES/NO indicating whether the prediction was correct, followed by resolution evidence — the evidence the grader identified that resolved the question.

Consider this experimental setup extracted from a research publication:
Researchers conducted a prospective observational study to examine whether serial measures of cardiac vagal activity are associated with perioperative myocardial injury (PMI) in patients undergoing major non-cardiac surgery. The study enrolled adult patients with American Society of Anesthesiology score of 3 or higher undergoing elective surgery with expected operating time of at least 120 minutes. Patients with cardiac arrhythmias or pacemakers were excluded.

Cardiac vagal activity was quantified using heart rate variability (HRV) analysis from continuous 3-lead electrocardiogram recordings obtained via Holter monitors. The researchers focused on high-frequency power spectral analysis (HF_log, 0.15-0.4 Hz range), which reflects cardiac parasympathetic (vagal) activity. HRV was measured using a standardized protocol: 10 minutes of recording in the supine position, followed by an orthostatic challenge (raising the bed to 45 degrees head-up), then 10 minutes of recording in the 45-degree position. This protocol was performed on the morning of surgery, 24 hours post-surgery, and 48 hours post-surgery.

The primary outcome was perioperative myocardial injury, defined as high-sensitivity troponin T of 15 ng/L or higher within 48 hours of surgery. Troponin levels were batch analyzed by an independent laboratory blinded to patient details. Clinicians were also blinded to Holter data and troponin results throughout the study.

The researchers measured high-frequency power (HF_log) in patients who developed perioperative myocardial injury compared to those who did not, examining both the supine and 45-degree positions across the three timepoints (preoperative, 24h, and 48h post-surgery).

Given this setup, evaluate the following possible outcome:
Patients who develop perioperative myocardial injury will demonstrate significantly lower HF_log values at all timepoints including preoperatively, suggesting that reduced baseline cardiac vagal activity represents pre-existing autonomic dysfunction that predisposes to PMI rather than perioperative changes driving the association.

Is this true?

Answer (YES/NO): NO